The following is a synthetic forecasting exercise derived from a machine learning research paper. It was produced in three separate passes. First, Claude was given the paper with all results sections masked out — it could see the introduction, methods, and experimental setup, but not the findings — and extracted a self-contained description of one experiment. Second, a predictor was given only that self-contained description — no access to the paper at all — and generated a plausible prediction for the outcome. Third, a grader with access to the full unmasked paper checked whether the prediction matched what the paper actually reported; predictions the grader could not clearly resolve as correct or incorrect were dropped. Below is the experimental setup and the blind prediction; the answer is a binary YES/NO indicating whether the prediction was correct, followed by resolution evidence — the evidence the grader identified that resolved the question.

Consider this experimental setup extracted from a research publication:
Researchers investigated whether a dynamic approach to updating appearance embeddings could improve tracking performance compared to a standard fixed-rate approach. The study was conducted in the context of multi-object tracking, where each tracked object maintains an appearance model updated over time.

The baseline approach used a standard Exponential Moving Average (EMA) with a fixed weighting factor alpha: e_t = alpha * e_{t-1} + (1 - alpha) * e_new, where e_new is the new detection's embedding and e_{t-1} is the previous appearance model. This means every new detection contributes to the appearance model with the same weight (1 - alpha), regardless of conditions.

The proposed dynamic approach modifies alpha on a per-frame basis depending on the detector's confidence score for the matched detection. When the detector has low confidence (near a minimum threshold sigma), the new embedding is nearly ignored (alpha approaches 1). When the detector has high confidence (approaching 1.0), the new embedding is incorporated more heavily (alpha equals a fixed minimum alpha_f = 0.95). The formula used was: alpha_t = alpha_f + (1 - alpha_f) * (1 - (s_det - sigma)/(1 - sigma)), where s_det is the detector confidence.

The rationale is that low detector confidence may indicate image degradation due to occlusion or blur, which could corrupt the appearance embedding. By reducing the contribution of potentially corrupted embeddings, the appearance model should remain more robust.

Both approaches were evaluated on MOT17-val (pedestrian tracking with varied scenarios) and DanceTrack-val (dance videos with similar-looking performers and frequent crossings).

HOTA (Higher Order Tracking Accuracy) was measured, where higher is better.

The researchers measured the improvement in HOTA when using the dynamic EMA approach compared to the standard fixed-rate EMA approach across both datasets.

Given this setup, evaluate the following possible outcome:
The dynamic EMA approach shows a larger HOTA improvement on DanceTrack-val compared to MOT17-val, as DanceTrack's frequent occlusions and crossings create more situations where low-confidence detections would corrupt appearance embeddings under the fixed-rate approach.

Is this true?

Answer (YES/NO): YES